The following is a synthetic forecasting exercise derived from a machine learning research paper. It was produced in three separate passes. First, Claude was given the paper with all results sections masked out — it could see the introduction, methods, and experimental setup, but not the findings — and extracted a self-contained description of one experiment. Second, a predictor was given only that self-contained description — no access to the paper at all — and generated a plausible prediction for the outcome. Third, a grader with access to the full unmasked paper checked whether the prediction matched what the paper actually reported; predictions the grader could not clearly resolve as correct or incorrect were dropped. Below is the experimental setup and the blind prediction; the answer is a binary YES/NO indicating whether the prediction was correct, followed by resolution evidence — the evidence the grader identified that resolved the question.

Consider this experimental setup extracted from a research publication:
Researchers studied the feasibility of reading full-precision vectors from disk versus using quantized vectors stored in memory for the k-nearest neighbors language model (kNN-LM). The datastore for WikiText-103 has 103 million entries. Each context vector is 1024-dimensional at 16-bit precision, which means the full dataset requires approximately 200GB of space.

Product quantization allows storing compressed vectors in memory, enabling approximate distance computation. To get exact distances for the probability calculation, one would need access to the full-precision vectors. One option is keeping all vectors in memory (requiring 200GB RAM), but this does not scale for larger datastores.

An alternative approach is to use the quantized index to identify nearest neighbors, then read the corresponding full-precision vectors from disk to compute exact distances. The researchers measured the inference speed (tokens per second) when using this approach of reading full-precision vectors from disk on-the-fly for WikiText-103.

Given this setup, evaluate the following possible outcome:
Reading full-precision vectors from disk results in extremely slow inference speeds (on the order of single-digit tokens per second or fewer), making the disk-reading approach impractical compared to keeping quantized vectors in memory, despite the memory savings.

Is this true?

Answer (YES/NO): YES